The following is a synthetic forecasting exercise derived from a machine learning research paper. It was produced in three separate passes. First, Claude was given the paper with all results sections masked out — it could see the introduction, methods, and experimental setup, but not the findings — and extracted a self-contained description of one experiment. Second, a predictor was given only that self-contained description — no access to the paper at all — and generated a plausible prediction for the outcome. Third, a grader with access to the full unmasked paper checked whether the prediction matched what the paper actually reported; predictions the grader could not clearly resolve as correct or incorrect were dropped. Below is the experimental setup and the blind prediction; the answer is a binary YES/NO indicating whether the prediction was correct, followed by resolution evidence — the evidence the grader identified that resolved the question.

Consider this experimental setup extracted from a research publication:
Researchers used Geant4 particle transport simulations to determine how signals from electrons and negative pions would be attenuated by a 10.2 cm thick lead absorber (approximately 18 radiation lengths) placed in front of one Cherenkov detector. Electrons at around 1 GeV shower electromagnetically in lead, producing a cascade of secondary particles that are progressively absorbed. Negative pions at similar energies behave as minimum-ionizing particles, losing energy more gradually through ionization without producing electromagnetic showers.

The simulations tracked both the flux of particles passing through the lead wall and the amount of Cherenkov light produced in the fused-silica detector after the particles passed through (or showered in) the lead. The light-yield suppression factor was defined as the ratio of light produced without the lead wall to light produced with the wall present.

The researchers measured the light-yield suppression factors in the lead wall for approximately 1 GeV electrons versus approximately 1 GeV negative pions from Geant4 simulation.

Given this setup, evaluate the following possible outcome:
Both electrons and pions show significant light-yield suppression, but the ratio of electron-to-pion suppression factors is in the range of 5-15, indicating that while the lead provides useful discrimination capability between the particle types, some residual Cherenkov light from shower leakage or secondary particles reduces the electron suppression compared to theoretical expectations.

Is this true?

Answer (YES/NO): NO